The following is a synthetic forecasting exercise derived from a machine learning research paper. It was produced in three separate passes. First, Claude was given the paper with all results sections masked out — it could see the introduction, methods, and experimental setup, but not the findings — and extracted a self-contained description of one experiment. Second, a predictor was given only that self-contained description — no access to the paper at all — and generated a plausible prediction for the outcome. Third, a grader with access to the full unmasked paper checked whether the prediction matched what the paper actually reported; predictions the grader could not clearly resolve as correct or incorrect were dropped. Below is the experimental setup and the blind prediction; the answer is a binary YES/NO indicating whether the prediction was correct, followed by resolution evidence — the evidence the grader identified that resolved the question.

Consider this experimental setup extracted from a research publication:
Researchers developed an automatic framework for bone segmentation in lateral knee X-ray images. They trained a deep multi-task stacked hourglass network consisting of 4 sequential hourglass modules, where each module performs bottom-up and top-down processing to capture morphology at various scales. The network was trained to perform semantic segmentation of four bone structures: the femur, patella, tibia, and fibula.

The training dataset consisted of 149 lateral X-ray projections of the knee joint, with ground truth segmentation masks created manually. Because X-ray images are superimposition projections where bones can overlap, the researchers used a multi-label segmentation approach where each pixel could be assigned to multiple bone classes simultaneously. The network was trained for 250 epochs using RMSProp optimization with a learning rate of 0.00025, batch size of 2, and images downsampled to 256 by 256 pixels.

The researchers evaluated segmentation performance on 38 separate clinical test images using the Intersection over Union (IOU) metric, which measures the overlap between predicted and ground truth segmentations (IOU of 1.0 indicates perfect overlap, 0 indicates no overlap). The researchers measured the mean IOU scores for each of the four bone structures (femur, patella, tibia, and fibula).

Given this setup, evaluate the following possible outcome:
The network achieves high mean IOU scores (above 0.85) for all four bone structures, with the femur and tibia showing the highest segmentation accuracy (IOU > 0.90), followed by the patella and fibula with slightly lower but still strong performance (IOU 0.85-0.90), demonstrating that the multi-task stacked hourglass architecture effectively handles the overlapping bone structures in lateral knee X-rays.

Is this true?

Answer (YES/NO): NO